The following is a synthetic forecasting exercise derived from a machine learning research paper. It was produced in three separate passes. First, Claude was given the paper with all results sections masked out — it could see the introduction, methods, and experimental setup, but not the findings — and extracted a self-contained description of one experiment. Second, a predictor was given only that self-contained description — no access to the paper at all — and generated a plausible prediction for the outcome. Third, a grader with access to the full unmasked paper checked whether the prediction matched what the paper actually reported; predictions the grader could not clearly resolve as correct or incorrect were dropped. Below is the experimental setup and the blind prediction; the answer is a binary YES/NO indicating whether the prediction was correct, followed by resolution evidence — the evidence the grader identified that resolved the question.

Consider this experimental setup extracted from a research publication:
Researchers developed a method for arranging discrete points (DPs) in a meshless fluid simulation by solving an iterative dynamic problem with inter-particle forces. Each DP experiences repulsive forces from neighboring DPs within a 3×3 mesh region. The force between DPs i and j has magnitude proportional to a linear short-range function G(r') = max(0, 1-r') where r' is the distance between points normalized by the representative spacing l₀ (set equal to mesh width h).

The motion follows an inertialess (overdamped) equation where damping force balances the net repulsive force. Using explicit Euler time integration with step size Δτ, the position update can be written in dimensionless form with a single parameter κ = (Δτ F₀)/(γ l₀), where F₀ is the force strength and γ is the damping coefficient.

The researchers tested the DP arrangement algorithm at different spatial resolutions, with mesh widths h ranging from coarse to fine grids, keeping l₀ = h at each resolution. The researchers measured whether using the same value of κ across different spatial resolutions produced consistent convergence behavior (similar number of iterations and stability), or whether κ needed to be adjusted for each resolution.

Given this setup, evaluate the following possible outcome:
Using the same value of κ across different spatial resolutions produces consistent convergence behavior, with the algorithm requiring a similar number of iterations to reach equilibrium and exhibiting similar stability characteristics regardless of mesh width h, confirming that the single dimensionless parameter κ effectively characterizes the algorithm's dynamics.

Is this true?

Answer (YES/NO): YES